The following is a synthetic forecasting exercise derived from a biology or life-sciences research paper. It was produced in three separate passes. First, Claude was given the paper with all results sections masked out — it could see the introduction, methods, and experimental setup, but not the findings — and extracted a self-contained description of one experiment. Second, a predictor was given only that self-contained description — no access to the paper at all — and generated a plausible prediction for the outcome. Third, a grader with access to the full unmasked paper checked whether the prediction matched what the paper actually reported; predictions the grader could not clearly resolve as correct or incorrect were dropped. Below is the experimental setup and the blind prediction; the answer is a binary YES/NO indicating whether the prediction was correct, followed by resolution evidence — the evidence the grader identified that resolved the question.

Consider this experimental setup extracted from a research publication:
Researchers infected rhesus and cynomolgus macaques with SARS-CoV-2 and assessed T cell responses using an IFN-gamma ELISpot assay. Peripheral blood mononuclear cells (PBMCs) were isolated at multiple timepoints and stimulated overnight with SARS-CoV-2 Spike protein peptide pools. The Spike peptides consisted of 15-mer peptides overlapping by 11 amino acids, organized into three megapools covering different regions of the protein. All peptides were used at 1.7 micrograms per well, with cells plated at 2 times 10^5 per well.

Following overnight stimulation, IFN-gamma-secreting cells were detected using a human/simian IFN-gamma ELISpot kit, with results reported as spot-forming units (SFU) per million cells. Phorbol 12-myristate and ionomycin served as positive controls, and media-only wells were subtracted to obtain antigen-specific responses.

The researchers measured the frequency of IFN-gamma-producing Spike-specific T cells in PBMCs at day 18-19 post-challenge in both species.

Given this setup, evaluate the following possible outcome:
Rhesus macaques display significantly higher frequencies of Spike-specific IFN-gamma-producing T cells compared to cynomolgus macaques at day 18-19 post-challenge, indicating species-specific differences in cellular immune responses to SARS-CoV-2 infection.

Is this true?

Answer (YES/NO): NO